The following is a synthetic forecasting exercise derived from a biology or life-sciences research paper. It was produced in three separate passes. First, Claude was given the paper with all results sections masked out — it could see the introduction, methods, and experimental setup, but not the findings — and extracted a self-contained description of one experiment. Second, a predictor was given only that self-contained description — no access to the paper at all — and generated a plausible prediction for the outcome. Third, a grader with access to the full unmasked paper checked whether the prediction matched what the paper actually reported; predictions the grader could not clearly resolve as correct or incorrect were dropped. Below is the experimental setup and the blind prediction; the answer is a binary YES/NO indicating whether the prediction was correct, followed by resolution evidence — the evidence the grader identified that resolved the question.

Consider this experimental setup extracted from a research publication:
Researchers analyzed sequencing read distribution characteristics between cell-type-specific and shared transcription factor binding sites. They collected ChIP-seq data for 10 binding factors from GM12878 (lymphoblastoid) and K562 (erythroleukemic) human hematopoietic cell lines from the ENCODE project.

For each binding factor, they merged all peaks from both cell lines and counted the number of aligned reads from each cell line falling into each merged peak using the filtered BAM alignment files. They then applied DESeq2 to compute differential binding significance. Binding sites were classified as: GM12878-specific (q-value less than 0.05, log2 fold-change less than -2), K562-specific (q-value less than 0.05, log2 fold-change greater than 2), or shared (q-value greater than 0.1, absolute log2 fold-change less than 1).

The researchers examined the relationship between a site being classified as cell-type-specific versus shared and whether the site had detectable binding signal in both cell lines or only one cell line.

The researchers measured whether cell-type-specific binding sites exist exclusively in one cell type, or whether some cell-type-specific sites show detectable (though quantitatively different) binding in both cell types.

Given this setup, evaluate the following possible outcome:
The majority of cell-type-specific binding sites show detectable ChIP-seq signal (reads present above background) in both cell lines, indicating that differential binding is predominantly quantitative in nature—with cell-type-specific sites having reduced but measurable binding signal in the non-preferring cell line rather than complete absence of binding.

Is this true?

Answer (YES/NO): NO